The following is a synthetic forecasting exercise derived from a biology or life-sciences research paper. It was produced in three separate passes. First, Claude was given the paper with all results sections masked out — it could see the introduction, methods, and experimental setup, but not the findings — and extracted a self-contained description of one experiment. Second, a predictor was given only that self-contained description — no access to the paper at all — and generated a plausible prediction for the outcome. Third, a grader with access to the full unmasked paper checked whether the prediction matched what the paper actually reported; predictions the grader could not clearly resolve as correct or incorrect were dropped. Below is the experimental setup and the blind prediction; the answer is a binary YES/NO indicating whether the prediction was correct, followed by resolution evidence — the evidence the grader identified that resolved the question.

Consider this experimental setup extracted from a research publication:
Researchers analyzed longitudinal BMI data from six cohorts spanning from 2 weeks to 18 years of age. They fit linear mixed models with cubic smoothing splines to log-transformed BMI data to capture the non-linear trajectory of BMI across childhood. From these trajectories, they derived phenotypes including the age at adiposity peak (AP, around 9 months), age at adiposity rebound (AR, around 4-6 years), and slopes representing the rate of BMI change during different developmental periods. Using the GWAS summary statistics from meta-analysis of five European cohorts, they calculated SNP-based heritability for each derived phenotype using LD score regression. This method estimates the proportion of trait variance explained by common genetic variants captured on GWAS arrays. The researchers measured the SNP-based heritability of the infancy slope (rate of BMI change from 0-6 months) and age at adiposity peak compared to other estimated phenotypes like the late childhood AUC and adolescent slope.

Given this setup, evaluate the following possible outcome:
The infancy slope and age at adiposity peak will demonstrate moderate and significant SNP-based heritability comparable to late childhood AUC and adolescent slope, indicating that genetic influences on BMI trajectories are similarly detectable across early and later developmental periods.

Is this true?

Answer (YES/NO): NO